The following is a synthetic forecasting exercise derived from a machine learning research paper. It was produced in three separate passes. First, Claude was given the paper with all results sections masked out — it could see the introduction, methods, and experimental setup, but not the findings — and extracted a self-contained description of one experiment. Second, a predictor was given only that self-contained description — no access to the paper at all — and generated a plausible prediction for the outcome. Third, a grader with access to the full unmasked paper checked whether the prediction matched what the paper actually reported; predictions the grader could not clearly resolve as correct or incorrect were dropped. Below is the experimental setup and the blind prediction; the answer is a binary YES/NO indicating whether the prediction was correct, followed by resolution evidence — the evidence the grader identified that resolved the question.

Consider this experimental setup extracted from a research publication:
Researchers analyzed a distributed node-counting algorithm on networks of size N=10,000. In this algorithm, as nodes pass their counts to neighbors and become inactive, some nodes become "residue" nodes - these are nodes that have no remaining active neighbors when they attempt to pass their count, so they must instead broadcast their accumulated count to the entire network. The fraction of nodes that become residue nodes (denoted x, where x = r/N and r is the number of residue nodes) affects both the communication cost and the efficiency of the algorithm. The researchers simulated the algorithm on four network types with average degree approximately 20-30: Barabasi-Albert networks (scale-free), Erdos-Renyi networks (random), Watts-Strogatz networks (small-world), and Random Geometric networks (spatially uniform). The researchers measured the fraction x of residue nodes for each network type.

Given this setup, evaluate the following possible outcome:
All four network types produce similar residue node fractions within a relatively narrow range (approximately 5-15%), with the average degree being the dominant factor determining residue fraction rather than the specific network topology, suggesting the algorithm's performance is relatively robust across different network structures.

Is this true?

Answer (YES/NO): NO